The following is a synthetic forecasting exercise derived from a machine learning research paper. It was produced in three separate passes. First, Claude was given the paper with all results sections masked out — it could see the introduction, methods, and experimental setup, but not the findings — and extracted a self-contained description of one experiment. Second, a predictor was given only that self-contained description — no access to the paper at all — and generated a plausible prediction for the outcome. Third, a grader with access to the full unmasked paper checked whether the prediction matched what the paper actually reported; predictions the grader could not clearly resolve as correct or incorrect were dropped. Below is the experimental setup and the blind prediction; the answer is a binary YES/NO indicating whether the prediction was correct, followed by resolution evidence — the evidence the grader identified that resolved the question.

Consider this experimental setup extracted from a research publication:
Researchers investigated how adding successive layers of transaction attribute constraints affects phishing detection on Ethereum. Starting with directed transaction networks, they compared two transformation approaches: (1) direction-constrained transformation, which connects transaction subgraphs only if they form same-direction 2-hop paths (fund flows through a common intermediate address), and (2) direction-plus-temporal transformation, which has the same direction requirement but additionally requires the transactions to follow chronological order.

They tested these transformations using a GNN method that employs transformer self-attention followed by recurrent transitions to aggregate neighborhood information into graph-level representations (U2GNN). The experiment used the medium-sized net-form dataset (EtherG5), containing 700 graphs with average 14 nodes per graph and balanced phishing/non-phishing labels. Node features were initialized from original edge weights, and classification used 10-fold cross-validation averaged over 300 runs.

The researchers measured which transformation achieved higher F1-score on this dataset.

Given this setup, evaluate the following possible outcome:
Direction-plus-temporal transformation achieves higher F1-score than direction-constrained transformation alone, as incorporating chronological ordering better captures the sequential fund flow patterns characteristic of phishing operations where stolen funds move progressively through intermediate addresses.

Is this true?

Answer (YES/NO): YES